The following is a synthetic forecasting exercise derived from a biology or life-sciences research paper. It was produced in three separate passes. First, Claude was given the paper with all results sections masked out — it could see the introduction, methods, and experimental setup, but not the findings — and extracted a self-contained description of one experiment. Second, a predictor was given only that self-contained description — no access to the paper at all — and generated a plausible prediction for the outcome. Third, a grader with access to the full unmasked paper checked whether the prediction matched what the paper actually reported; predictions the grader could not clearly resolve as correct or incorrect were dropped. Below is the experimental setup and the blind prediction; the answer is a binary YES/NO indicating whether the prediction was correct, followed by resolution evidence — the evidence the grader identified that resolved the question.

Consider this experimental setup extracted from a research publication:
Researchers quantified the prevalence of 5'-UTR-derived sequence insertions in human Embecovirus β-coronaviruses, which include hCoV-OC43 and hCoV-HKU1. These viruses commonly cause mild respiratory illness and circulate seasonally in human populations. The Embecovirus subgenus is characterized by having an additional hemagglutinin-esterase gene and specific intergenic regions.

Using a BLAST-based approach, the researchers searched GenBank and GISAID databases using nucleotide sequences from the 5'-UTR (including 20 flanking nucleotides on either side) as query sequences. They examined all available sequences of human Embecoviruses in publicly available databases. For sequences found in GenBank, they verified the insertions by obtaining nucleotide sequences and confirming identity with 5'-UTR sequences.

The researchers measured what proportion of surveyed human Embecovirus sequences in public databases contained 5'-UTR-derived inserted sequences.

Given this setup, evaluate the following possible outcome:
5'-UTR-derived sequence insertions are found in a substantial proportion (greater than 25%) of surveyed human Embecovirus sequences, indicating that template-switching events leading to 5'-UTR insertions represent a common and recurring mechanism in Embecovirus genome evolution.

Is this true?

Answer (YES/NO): YES